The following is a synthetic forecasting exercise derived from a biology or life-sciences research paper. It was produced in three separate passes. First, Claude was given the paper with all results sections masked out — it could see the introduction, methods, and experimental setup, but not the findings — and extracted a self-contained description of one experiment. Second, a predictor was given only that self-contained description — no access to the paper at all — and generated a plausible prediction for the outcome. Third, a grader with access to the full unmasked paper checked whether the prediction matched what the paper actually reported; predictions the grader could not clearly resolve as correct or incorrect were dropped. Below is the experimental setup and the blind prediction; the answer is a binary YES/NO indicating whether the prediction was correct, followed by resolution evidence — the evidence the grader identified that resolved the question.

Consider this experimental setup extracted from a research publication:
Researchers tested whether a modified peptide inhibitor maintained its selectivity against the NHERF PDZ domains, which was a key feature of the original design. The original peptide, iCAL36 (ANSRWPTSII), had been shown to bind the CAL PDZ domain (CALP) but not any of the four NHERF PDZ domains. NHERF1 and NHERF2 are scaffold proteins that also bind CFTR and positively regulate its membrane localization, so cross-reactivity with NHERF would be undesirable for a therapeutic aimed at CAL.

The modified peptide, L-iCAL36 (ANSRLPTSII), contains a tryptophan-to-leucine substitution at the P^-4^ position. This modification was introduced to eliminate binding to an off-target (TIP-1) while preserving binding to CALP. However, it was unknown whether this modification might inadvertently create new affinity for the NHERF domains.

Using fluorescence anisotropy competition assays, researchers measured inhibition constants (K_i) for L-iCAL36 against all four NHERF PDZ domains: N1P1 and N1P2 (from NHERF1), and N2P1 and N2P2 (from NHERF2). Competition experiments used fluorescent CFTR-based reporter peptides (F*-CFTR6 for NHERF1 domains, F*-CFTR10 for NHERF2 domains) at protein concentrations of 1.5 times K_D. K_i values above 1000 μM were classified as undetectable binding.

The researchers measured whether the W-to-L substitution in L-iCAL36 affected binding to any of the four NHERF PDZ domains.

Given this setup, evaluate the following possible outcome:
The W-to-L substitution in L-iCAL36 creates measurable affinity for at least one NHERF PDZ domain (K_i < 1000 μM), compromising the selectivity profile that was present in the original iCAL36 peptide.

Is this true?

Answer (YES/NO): NO